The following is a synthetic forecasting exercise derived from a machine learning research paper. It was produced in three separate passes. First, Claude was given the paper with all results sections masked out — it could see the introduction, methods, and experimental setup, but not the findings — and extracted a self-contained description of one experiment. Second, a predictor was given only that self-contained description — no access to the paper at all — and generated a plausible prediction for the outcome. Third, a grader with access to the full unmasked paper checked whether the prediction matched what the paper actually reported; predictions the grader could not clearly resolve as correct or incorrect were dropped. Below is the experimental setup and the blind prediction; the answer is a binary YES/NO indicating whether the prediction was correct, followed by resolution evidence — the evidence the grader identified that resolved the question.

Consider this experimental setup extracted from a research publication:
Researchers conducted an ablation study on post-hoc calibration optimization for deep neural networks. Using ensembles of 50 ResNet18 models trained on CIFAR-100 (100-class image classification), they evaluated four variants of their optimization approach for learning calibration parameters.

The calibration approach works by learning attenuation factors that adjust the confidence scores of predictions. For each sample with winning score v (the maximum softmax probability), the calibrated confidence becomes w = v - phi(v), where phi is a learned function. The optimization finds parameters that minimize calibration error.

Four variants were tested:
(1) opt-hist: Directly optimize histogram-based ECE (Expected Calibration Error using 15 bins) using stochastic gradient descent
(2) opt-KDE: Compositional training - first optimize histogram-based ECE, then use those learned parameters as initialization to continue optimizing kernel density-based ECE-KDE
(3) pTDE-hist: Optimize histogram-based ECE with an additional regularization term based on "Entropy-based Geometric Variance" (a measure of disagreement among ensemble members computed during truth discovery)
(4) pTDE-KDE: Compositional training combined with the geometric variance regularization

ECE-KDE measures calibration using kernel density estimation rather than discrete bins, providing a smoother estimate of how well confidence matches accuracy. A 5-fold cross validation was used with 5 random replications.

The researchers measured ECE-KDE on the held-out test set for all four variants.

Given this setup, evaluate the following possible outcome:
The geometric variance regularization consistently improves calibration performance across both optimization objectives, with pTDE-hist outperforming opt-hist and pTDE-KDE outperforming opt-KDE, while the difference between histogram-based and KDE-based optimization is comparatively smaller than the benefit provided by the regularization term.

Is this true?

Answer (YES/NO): YES